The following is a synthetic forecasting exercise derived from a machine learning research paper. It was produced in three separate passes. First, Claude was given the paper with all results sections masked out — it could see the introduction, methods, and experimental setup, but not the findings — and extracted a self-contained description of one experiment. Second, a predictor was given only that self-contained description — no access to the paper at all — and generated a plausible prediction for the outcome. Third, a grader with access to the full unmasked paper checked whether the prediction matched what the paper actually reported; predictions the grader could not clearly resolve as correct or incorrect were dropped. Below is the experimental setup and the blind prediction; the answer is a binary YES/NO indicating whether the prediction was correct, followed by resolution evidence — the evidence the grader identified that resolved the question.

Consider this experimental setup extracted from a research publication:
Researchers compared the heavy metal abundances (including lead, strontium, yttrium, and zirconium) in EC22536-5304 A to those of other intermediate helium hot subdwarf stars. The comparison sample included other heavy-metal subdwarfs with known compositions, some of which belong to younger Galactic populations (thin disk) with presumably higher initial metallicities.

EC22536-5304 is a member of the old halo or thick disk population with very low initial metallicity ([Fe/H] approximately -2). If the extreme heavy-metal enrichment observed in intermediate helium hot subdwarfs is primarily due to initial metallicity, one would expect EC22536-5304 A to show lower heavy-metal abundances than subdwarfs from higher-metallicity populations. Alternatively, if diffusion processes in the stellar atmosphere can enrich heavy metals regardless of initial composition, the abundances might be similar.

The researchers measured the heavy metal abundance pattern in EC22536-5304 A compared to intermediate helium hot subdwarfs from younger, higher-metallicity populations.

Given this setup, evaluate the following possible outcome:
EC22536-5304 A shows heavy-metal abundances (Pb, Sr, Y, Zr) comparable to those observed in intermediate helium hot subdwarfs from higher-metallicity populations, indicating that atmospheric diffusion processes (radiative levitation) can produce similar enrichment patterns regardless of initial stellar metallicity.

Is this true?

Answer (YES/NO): YES